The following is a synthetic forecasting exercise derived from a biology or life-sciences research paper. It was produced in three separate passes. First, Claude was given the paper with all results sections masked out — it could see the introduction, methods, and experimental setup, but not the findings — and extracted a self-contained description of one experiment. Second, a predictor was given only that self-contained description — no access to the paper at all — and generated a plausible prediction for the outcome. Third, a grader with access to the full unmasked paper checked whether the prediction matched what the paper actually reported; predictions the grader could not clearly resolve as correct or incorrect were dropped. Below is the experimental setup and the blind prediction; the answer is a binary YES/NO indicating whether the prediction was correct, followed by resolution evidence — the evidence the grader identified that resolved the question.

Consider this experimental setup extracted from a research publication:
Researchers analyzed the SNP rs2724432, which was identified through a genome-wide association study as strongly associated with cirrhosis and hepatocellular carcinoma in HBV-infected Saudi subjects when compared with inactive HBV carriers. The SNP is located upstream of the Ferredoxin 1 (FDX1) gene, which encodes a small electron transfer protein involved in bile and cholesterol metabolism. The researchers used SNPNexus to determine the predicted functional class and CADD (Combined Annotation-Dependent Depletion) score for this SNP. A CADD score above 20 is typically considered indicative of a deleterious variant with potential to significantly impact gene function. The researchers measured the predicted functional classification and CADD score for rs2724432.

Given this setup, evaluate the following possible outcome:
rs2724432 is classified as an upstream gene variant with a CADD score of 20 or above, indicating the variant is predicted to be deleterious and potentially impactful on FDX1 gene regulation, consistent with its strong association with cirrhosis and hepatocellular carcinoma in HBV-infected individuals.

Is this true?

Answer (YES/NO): NO